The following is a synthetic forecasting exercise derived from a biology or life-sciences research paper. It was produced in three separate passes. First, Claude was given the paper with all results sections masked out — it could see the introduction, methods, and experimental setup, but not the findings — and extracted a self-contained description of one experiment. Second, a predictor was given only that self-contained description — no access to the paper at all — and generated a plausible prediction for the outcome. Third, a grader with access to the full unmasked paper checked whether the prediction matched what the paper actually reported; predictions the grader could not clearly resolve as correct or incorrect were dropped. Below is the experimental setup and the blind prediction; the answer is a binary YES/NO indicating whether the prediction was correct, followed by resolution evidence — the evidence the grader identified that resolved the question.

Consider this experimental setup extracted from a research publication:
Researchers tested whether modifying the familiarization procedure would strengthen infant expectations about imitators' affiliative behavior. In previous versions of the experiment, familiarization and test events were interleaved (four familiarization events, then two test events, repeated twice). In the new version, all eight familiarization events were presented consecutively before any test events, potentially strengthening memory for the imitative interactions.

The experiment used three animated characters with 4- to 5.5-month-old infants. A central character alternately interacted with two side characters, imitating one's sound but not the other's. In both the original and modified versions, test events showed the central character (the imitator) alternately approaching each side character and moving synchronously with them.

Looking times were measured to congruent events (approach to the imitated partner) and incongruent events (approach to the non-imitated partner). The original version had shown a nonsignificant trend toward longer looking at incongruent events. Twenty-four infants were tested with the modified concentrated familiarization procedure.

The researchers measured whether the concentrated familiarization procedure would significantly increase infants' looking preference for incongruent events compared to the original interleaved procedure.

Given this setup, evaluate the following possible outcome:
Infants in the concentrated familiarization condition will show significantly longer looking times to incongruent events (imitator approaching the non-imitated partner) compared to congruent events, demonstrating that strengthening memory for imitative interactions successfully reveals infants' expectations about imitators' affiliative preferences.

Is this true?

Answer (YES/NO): NO